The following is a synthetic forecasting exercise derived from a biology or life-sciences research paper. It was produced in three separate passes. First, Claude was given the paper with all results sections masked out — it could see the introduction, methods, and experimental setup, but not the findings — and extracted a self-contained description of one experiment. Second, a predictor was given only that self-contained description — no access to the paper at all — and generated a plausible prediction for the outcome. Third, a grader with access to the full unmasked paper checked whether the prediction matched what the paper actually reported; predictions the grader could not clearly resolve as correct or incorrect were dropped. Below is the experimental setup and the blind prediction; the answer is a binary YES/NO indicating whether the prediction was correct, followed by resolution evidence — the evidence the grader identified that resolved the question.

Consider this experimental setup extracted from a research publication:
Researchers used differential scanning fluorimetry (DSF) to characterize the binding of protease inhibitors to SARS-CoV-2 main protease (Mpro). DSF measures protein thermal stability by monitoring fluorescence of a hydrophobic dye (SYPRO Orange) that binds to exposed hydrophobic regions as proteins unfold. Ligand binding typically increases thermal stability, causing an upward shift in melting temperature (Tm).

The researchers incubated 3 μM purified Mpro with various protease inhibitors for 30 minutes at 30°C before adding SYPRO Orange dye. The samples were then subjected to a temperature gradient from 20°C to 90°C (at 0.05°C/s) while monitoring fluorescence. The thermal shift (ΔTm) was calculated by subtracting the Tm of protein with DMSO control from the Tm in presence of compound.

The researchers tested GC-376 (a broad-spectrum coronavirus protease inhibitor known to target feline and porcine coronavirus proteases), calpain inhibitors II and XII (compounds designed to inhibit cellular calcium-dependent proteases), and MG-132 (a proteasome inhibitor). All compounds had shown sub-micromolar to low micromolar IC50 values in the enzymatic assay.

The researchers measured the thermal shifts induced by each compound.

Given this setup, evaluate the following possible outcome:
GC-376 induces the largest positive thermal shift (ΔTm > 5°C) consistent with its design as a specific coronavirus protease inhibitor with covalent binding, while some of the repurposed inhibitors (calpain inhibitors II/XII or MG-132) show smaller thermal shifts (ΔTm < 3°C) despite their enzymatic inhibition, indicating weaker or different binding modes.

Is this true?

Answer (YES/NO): NO